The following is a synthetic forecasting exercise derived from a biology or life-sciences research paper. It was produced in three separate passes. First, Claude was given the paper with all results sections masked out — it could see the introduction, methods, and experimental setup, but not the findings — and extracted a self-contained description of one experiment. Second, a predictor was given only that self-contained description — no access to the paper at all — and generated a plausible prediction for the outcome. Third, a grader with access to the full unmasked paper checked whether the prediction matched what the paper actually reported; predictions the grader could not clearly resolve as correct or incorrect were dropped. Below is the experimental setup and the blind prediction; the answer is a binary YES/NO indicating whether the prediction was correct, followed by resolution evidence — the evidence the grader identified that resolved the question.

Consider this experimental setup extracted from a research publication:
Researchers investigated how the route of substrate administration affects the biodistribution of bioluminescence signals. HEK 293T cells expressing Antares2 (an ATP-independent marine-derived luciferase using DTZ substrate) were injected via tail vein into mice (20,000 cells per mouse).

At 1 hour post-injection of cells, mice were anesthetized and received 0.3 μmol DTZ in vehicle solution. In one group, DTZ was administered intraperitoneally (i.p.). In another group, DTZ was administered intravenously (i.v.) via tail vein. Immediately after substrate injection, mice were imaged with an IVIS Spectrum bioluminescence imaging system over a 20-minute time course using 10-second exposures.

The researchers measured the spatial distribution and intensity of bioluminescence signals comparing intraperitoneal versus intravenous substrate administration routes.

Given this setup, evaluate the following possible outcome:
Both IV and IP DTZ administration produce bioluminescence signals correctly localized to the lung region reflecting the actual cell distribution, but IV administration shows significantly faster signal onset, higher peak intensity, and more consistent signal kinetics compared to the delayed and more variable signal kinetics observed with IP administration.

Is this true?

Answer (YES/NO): NO